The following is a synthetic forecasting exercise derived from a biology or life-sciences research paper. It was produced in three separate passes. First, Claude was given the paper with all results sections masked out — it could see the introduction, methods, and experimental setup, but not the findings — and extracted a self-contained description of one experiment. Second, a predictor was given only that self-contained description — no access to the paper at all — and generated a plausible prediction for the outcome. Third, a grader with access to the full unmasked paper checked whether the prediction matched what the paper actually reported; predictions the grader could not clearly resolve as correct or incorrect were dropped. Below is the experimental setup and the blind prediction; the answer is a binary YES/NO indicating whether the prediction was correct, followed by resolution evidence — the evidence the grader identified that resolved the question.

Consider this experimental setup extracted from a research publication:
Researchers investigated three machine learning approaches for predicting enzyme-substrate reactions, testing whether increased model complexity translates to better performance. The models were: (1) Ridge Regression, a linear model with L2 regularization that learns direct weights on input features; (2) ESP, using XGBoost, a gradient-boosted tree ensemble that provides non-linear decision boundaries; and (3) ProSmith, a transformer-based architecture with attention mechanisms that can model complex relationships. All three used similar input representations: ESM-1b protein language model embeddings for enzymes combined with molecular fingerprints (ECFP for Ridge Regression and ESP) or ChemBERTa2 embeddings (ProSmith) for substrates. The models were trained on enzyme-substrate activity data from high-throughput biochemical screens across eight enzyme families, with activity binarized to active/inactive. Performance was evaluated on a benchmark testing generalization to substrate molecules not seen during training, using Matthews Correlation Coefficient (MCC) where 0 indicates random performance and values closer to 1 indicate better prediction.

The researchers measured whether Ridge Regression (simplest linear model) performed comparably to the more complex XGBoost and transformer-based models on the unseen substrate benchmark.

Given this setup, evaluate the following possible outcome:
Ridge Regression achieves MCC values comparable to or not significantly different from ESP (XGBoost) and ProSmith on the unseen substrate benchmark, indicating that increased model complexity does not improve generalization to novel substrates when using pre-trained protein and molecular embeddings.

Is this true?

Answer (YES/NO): NO